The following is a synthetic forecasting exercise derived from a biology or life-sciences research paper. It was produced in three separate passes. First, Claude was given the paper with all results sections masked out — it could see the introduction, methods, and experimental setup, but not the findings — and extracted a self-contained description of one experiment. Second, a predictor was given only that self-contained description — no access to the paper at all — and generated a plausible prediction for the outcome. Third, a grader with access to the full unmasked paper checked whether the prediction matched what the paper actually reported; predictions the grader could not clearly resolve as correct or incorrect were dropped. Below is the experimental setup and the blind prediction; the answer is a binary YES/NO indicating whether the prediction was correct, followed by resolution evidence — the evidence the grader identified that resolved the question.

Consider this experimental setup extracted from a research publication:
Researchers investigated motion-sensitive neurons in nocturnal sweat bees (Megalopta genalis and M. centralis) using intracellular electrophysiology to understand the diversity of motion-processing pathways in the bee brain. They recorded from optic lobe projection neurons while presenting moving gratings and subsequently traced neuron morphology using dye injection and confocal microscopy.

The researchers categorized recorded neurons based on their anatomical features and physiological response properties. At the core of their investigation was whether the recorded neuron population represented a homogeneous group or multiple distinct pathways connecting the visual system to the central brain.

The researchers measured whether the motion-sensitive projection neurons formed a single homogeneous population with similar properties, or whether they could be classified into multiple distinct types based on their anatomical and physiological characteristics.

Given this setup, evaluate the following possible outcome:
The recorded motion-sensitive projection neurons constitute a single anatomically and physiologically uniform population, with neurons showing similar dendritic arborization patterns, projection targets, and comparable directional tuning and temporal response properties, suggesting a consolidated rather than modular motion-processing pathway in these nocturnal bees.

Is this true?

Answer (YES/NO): NO